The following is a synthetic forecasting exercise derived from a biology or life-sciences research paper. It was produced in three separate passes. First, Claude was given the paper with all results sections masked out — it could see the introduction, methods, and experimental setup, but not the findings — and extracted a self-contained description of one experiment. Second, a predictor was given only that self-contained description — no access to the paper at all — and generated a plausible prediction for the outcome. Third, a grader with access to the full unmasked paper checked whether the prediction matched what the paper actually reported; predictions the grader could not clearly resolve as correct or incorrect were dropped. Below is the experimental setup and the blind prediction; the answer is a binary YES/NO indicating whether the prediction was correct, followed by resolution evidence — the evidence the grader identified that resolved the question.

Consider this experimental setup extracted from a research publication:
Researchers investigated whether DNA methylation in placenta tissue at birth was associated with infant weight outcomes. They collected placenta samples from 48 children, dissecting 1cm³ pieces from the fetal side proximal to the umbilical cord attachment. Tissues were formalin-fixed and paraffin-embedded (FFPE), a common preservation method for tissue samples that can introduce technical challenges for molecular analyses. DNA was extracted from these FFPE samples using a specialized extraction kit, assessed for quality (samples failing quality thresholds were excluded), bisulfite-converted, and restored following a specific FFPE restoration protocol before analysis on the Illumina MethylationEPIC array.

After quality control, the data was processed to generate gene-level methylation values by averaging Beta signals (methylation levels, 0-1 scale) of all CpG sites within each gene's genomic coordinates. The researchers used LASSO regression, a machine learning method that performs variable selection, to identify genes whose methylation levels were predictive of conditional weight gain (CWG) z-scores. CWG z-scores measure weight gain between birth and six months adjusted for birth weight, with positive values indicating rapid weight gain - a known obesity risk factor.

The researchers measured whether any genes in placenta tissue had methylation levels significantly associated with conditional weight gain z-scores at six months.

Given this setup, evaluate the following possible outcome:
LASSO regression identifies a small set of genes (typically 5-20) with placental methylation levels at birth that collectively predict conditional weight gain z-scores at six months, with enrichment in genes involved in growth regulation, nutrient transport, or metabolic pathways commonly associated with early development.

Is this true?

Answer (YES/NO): NO